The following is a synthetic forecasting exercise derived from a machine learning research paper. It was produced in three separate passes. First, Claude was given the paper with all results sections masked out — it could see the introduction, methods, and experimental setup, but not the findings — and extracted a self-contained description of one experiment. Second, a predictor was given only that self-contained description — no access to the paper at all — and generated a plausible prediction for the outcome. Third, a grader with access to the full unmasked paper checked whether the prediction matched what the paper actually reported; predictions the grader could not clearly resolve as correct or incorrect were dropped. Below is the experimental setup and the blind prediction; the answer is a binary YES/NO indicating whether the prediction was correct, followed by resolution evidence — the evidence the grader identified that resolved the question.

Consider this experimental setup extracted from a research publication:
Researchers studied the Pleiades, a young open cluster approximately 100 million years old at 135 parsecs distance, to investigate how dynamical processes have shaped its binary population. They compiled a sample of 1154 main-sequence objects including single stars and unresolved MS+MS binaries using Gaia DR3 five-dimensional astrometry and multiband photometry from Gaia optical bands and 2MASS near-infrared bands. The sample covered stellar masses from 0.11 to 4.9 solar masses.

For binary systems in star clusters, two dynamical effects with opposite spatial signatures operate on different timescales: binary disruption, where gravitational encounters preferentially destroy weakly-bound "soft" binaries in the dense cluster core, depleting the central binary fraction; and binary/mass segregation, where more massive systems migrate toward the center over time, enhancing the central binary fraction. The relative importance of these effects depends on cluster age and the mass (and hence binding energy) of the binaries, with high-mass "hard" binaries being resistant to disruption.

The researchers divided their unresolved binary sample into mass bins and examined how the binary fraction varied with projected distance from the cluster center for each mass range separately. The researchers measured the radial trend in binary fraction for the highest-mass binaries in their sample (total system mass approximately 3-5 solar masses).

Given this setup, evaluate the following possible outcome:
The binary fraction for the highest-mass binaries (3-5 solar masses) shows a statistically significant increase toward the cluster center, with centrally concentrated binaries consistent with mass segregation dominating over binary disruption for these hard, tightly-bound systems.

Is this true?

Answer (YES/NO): YES